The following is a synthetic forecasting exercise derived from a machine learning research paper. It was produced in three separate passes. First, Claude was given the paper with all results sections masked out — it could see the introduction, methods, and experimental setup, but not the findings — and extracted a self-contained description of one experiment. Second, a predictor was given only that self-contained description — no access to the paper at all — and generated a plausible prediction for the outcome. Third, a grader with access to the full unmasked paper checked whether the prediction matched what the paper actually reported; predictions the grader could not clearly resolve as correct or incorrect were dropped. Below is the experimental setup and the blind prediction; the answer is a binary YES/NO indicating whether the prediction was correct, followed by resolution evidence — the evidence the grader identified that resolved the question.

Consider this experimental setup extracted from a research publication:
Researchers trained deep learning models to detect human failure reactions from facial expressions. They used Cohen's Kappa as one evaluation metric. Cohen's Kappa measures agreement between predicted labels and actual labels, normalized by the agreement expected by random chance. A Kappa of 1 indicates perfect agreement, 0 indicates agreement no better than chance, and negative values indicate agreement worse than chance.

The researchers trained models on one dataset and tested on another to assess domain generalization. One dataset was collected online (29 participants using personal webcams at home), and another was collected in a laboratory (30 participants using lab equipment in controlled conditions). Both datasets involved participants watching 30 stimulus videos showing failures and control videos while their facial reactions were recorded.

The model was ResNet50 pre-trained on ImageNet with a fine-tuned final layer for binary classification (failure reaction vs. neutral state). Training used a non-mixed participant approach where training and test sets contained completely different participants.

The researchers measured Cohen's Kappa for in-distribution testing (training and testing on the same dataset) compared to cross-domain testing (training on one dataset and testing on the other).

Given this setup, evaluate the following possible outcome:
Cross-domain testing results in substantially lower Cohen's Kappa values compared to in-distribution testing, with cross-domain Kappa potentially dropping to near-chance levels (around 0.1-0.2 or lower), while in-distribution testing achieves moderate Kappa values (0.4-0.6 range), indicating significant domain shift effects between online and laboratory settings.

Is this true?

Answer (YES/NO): NO